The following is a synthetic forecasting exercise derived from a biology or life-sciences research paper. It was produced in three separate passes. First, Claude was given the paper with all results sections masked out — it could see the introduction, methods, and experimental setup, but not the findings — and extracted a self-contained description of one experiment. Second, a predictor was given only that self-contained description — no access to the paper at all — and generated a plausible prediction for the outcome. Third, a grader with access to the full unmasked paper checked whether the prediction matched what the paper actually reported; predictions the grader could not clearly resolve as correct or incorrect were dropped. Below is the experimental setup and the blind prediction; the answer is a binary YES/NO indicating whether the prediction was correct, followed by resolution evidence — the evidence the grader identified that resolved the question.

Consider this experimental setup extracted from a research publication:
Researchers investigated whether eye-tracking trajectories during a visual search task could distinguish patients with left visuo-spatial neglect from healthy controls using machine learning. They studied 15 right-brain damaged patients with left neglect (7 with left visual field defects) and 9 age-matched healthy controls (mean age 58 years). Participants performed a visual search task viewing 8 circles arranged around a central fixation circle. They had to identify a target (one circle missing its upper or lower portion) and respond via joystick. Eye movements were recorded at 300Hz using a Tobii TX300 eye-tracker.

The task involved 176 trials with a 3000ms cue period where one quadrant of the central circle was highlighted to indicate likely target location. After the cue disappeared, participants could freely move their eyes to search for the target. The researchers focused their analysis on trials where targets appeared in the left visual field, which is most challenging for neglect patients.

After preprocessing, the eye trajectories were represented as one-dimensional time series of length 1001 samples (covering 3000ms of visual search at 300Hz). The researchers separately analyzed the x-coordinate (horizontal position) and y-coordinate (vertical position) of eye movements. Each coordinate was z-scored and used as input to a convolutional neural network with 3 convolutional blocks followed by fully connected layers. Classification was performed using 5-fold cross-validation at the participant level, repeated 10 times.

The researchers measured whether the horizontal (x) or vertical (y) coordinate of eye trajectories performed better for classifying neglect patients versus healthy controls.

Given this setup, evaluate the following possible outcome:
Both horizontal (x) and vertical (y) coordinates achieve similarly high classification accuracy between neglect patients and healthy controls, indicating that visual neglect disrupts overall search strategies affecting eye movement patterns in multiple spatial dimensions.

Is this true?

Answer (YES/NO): YES